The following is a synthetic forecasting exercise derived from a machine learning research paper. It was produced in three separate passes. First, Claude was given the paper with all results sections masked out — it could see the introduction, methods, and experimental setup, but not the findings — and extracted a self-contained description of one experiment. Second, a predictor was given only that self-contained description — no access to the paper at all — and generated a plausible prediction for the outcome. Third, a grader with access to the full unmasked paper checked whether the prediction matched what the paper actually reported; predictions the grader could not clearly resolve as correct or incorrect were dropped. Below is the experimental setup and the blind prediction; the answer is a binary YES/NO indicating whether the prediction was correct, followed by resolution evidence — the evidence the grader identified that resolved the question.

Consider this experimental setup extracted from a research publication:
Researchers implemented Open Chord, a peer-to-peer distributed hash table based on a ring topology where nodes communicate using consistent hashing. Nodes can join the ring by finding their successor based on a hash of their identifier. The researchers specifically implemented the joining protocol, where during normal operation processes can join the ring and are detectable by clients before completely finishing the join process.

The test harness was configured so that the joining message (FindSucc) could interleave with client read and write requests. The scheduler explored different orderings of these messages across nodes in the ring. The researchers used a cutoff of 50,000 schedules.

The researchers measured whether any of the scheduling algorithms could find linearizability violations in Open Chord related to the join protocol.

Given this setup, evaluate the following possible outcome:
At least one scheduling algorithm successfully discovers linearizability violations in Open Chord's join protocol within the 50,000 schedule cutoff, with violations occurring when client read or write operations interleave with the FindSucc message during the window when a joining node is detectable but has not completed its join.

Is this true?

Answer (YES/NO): YES